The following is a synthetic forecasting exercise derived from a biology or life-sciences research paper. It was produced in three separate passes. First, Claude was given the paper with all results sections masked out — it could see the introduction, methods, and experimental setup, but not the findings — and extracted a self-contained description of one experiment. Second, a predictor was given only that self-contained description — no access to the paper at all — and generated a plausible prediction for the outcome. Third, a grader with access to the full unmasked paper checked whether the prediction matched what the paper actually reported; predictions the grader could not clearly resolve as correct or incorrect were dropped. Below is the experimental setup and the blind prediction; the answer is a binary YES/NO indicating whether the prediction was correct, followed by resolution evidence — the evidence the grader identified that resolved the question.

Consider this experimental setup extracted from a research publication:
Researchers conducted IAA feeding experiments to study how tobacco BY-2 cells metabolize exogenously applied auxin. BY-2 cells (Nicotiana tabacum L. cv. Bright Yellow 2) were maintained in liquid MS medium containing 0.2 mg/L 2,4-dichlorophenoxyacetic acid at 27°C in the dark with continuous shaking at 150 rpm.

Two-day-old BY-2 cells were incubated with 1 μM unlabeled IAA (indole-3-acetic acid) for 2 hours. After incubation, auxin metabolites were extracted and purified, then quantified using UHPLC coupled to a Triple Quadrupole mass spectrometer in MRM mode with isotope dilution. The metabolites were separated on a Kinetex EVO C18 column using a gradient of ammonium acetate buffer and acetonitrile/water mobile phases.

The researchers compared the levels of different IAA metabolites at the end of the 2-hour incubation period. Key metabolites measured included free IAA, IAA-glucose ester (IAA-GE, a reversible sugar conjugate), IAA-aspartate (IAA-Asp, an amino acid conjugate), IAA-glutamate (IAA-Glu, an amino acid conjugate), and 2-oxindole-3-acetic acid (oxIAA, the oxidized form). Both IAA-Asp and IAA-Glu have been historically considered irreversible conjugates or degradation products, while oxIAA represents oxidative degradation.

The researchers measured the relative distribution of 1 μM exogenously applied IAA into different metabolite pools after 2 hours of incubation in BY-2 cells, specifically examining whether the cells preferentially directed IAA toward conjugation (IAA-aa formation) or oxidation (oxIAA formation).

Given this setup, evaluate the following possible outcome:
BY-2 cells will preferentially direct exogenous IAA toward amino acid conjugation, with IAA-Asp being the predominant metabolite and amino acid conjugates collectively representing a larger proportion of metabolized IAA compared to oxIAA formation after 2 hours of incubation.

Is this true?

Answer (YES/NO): NO